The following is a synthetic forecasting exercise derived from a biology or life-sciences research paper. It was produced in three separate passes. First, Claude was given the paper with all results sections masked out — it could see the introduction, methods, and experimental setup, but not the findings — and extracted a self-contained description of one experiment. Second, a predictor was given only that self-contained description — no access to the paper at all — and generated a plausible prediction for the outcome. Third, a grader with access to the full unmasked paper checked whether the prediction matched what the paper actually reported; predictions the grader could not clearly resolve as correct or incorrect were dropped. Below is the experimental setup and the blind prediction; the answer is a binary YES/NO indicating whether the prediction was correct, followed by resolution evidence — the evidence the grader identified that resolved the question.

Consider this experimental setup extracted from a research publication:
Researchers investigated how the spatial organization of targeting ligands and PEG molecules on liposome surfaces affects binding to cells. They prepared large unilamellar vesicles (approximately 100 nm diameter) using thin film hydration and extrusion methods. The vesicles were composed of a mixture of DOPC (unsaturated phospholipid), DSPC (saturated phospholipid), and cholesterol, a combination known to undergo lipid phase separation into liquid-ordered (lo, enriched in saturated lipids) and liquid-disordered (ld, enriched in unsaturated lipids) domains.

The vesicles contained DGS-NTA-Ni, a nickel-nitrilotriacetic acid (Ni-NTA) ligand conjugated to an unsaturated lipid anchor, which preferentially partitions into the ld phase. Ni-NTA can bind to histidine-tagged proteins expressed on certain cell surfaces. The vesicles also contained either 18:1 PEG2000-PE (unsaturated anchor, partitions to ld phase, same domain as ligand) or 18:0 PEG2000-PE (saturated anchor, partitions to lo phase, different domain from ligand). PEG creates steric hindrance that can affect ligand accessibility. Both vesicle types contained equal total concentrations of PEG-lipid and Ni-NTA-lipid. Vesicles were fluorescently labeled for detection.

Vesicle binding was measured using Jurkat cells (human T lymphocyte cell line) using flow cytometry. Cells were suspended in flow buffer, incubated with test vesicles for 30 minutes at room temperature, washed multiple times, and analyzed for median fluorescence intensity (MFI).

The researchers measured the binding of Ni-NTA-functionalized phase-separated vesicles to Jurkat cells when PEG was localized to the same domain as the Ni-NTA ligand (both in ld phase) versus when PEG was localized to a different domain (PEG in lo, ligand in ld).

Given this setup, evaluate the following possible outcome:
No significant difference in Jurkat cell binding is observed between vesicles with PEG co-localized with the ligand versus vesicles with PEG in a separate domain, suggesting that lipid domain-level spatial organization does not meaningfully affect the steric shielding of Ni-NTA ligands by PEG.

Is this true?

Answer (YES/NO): NO